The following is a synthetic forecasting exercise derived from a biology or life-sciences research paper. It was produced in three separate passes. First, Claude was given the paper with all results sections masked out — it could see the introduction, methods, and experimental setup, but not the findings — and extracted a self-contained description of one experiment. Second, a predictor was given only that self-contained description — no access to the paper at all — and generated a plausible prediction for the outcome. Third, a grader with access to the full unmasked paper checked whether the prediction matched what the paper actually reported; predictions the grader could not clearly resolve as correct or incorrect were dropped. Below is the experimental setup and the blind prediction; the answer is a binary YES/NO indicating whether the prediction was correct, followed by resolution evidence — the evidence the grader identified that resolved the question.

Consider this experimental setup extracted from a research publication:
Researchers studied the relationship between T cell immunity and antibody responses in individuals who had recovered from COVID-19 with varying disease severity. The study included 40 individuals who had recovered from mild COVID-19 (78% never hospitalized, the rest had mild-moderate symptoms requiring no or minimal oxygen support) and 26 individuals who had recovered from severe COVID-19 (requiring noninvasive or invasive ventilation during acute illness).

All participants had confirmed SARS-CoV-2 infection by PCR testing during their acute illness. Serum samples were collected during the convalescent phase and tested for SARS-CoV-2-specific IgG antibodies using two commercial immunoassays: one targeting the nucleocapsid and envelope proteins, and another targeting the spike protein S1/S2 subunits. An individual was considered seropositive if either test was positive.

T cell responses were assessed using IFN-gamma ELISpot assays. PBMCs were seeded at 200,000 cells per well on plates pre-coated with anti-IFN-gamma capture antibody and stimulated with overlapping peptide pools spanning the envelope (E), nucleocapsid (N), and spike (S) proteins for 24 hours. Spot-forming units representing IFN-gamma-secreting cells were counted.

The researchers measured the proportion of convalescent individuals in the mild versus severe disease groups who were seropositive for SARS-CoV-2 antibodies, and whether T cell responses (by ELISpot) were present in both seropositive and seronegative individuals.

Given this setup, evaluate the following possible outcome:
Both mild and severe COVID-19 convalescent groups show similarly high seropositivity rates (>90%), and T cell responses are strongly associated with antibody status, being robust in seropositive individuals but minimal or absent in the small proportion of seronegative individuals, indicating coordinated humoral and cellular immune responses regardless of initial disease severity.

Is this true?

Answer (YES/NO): NO